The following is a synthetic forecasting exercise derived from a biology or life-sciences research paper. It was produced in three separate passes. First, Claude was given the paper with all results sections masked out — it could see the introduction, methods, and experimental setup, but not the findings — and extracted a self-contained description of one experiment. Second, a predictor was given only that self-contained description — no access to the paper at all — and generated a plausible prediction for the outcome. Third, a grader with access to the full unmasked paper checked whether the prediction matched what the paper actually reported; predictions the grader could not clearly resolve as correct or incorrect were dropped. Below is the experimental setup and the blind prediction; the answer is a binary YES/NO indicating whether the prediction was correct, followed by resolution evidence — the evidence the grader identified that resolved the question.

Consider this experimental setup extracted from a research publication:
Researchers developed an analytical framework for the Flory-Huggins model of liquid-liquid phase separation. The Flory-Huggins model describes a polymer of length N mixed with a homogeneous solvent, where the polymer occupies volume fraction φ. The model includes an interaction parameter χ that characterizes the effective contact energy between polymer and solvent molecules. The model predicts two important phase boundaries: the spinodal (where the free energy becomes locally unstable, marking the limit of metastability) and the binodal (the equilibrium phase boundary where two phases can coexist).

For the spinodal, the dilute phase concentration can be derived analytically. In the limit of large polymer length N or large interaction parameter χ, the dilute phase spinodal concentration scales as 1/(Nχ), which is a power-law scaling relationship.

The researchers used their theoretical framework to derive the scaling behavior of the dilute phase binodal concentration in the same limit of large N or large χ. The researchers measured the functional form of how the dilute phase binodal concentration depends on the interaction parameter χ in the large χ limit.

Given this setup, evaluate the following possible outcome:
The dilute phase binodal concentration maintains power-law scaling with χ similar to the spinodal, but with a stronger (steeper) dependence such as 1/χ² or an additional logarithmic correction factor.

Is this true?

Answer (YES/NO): NO